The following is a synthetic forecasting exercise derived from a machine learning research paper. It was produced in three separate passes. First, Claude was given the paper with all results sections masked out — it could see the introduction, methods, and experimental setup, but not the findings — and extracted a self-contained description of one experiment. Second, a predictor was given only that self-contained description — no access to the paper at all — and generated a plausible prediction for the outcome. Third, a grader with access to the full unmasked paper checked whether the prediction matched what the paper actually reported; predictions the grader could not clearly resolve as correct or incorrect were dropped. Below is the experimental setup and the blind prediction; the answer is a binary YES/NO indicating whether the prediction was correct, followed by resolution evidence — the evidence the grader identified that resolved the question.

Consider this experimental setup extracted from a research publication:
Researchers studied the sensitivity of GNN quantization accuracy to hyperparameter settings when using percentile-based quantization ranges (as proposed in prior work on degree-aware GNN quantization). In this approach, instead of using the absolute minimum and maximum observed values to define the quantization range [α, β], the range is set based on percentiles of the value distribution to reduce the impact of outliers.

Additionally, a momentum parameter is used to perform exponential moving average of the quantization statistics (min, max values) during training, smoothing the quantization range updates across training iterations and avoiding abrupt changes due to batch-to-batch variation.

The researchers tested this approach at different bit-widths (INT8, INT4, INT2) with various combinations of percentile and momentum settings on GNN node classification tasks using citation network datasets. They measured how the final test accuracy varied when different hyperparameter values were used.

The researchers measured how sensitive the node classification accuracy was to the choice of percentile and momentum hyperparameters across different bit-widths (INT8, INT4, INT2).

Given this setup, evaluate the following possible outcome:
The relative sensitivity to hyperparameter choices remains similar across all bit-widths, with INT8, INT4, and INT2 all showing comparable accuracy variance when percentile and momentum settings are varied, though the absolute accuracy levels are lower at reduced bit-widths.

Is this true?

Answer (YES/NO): NO